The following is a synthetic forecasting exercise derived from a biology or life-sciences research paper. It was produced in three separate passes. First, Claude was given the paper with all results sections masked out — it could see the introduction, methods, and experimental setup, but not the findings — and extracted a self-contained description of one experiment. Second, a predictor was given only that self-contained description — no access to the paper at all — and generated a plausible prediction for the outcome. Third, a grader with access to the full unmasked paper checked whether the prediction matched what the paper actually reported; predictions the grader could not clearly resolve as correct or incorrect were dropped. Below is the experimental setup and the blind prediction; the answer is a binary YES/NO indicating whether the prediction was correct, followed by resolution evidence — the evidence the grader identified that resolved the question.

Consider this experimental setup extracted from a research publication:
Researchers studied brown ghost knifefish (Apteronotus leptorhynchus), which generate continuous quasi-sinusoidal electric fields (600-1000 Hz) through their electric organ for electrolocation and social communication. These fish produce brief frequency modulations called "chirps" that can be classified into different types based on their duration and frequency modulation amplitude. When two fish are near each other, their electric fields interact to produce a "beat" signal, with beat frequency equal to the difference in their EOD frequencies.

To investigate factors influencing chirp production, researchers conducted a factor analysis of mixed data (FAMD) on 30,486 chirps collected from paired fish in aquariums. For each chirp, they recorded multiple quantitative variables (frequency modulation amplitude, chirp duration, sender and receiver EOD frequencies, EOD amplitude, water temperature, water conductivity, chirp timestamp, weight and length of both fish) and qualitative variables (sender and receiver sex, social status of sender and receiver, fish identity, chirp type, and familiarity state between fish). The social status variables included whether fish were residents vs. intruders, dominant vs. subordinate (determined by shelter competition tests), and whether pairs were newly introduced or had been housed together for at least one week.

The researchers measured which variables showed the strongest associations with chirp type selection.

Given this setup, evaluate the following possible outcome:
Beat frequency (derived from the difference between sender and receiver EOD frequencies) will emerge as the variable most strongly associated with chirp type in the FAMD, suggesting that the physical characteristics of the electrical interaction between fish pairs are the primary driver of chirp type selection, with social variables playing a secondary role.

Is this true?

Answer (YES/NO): NO